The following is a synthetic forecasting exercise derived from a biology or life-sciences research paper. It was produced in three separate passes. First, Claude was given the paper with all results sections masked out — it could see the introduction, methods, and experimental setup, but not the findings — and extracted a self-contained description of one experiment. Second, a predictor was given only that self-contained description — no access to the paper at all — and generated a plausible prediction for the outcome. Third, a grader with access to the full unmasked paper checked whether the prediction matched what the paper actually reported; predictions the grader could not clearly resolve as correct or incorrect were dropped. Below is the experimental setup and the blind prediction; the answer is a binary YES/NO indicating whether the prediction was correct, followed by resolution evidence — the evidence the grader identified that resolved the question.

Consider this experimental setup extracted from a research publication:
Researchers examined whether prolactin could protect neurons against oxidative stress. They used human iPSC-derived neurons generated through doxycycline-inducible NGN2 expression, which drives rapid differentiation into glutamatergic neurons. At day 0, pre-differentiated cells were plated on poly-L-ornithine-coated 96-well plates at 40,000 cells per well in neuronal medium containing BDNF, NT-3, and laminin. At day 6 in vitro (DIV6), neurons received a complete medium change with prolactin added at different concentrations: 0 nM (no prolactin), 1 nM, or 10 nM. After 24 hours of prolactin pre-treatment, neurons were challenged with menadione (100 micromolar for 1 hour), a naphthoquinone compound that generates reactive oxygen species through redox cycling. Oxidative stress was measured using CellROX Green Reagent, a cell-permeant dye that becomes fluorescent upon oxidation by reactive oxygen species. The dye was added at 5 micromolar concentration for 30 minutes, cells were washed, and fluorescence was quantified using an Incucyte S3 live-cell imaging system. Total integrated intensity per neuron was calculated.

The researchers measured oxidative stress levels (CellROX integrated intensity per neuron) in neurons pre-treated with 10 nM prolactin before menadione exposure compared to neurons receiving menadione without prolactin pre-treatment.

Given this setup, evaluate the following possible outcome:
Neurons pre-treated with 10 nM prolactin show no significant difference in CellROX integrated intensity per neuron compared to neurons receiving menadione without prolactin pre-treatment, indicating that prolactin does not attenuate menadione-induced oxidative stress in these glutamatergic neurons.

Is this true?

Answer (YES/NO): NO